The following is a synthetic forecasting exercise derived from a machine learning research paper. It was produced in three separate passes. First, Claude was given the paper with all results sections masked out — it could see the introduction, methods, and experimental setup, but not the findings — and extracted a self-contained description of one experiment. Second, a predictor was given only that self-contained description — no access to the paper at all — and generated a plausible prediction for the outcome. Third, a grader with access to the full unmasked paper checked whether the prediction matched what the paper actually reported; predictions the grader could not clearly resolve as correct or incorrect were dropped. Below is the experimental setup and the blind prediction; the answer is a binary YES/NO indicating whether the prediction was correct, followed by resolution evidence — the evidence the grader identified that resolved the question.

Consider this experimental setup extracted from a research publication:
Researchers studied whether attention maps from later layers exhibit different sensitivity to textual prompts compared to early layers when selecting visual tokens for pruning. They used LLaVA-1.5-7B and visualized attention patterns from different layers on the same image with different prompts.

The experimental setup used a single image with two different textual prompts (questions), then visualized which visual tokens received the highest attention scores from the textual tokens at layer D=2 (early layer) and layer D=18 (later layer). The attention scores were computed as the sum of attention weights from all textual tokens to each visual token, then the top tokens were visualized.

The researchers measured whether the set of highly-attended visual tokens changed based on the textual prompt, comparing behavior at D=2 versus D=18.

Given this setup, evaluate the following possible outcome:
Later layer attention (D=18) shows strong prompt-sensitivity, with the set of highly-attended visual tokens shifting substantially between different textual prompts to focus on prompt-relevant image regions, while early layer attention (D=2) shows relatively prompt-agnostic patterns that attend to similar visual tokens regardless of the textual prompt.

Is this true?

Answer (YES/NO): YES